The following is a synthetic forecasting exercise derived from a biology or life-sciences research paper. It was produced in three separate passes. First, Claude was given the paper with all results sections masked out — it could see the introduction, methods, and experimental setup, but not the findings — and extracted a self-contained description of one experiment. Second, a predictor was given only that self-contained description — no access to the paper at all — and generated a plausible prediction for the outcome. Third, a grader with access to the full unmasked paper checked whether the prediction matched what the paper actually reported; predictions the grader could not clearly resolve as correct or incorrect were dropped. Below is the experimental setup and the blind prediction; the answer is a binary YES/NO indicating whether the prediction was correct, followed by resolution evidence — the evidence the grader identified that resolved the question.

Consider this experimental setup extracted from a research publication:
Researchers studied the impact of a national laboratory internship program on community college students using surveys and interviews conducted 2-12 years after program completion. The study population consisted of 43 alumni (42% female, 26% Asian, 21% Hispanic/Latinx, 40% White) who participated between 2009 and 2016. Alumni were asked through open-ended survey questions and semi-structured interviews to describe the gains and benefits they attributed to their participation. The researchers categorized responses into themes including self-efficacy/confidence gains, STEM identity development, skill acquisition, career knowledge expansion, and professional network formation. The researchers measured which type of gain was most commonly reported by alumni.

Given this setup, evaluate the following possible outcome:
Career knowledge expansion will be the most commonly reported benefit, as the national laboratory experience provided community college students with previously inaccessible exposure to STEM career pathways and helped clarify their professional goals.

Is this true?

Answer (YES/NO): NO